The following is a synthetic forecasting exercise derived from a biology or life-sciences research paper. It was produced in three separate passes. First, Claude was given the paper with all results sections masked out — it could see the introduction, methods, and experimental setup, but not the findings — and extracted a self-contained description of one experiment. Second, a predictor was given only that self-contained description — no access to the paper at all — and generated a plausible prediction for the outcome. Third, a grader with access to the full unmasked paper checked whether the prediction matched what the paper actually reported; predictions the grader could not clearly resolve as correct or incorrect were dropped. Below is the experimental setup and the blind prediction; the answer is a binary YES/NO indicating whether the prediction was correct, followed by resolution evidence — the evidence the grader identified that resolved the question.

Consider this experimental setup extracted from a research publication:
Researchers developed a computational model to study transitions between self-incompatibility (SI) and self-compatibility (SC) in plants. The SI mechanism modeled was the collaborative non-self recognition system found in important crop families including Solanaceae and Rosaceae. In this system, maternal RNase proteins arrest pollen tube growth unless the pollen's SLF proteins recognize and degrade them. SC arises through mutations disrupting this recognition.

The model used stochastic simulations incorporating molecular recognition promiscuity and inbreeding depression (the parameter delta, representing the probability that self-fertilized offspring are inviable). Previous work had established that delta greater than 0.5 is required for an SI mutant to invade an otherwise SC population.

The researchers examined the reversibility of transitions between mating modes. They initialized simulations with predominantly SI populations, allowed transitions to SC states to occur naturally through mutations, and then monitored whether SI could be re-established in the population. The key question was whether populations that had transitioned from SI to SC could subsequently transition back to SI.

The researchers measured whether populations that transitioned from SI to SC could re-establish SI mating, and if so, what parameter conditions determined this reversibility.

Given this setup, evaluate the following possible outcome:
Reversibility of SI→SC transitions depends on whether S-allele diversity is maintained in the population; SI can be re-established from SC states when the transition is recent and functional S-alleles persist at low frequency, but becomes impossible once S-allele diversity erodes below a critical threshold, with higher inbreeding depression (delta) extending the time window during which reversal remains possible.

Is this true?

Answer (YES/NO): NO